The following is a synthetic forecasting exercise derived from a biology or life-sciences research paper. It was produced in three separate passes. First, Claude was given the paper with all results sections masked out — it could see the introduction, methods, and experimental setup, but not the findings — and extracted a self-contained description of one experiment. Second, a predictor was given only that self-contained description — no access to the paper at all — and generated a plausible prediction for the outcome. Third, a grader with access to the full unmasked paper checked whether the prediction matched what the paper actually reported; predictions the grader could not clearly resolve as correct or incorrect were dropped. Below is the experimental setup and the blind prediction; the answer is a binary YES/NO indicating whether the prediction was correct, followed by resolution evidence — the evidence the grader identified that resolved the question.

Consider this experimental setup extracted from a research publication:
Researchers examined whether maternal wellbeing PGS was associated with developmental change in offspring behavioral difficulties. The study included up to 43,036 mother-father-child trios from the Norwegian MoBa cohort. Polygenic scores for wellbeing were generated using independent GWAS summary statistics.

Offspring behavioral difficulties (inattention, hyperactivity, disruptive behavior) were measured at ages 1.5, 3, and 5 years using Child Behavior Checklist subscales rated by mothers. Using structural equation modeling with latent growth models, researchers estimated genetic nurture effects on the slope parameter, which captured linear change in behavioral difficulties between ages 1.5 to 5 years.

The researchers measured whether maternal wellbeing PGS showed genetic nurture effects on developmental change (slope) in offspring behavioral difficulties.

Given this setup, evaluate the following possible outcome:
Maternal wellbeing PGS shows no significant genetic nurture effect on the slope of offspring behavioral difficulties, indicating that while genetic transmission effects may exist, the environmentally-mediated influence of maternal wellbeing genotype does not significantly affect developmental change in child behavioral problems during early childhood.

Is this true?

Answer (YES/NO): NO